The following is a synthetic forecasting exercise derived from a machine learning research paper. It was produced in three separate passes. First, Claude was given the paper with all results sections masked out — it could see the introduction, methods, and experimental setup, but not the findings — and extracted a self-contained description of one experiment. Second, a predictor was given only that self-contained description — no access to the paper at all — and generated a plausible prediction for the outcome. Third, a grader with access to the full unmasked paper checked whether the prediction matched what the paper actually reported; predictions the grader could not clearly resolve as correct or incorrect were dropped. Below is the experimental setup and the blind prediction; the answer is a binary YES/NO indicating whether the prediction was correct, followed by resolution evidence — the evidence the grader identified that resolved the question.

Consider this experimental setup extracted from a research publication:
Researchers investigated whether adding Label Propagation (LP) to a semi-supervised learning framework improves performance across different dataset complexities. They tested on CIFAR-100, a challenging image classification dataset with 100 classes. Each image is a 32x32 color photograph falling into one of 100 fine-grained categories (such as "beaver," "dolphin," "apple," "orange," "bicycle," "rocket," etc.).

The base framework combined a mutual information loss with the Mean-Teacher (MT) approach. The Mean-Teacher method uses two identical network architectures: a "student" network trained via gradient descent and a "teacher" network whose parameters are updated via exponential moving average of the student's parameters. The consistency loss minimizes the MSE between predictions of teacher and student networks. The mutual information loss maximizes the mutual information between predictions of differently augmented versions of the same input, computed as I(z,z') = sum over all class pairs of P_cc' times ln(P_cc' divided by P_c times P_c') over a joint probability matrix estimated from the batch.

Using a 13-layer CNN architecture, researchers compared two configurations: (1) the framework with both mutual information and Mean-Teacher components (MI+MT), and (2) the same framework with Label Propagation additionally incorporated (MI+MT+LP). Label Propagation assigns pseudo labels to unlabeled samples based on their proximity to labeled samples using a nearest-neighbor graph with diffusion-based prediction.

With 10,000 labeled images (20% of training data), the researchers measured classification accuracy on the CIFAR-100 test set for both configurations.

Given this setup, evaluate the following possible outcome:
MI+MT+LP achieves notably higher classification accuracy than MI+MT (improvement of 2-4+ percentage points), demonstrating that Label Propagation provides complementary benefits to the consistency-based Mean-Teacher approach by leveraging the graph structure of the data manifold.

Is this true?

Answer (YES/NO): NO